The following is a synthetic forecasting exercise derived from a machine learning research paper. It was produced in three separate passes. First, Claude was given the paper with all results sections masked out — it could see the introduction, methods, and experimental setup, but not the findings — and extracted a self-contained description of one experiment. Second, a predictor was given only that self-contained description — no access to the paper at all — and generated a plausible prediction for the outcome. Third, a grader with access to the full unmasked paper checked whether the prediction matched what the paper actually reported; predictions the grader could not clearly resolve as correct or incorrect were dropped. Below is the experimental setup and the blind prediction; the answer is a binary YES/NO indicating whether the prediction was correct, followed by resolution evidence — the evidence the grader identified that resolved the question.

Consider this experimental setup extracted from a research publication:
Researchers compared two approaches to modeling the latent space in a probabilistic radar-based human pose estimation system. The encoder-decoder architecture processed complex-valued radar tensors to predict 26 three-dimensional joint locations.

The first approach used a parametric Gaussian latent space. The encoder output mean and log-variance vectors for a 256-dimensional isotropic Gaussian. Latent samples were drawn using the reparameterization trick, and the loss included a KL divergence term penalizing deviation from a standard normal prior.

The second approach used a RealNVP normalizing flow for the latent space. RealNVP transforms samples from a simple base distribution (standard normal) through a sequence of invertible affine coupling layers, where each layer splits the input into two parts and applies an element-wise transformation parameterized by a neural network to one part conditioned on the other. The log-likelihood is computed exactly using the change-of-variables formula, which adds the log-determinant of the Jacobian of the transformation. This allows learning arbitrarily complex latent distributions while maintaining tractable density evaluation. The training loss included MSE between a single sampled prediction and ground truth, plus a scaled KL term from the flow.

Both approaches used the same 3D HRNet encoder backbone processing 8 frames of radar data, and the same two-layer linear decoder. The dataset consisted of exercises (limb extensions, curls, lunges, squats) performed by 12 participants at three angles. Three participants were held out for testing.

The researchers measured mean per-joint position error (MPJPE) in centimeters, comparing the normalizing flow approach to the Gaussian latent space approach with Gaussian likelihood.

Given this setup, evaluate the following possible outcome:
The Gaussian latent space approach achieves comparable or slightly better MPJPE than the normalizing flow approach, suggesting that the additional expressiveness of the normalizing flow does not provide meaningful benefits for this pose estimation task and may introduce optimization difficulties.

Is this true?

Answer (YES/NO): YES